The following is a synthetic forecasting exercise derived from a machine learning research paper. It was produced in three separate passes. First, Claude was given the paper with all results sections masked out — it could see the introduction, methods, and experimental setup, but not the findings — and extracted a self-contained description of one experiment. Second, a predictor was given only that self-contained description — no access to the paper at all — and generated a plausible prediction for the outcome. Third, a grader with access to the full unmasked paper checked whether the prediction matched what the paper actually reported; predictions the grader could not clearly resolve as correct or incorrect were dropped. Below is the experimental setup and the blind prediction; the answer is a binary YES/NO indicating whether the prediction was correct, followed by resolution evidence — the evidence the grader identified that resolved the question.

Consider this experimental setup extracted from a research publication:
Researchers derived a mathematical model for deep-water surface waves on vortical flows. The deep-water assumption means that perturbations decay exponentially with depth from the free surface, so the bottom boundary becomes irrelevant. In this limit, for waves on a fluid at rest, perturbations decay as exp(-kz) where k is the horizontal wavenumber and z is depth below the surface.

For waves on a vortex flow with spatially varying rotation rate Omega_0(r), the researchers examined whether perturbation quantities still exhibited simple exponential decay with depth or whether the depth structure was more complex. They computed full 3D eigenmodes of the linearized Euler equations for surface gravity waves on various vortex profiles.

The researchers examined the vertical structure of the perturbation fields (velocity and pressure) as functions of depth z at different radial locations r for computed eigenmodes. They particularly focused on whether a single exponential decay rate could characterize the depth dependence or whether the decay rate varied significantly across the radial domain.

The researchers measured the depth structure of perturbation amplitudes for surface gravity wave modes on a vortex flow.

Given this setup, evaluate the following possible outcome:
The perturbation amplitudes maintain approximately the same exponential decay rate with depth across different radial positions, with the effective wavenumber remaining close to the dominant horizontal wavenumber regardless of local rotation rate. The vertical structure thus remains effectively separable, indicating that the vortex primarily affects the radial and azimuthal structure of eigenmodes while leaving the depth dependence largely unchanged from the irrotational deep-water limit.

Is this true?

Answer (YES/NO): NO